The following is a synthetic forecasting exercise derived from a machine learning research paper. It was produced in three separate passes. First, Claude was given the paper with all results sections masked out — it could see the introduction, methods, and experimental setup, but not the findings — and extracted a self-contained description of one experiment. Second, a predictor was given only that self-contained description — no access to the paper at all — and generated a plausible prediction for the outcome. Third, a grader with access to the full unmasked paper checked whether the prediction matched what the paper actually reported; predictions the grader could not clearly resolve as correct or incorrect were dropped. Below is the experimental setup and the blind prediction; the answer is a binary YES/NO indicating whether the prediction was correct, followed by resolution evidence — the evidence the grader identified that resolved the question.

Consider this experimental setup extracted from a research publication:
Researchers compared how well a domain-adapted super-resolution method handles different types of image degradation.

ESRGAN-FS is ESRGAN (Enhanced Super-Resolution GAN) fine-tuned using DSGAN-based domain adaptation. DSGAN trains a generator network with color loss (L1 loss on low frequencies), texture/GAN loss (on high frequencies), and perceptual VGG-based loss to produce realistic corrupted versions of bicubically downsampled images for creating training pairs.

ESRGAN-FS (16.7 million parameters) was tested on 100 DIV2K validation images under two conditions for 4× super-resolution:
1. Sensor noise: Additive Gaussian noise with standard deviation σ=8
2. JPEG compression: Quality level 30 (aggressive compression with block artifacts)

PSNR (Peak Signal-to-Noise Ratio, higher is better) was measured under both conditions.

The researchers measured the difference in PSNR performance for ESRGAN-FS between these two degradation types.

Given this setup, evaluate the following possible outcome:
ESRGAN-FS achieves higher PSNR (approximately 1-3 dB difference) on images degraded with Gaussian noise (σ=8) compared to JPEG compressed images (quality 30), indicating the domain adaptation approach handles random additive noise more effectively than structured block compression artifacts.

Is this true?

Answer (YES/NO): YES